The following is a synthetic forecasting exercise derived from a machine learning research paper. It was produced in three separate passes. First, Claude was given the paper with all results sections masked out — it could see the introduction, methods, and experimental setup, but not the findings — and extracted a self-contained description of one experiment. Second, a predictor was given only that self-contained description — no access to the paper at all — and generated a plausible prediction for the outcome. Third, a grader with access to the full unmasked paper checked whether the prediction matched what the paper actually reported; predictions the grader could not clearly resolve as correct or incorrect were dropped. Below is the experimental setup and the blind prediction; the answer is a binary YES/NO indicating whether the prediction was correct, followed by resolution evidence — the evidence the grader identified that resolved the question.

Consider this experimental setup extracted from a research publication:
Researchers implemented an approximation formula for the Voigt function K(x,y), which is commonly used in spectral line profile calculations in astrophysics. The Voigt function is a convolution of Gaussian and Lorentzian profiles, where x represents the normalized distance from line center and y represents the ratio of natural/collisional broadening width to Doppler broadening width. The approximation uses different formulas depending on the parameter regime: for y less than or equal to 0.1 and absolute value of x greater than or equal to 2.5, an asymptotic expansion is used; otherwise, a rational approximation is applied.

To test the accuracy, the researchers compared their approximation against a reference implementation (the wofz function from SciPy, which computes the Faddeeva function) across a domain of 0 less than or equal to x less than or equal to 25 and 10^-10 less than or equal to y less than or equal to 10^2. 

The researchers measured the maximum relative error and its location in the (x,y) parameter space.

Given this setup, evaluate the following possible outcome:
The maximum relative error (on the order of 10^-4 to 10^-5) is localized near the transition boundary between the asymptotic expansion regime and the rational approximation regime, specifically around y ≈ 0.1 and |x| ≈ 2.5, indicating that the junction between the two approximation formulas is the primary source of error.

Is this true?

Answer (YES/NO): NO